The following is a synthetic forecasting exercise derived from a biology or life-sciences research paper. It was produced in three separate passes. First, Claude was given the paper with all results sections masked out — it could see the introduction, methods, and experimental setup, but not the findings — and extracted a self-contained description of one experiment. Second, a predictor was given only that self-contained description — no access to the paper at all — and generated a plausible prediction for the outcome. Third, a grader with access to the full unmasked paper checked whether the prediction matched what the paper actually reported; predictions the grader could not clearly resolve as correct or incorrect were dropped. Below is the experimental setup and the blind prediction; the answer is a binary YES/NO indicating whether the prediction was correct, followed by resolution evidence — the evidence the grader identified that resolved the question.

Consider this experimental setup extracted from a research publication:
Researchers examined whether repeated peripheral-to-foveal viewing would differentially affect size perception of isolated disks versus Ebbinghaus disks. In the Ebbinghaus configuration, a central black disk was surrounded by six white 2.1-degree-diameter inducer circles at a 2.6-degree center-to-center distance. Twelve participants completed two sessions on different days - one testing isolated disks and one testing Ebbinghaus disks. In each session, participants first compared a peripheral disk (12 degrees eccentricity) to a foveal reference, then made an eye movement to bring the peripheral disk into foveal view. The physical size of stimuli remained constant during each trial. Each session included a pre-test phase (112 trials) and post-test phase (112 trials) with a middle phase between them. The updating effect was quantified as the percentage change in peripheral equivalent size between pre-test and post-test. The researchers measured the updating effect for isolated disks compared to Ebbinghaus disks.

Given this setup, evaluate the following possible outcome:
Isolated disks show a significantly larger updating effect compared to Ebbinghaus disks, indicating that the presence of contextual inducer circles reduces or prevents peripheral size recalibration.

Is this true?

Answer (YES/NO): NO